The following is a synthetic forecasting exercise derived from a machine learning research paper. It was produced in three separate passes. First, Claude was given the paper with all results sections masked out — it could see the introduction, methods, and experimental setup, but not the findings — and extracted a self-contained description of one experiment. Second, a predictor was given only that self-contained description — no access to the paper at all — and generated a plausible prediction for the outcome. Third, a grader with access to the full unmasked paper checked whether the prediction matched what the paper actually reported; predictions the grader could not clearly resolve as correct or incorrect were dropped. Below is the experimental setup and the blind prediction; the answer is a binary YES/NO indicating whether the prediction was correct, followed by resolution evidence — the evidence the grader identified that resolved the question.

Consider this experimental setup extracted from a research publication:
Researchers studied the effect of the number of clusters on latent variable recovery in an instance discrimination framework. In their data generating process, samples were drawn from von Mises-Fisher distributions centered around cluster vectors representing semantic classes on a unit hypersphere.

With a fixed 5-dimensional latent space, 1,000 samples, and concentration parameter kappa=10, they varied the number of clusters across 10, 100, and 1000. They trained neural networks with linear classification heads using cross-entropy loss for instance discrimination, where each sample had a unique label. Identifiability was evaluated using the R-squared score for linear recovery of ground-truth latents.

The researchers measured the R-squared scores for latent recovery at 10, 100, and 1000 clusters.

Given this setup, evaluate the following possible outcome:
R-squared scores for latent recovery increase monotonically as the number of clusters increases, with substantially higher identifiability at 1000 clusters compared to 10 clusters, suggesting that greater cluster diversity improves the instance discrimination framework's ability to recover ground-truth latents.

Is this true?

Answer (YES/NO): YES